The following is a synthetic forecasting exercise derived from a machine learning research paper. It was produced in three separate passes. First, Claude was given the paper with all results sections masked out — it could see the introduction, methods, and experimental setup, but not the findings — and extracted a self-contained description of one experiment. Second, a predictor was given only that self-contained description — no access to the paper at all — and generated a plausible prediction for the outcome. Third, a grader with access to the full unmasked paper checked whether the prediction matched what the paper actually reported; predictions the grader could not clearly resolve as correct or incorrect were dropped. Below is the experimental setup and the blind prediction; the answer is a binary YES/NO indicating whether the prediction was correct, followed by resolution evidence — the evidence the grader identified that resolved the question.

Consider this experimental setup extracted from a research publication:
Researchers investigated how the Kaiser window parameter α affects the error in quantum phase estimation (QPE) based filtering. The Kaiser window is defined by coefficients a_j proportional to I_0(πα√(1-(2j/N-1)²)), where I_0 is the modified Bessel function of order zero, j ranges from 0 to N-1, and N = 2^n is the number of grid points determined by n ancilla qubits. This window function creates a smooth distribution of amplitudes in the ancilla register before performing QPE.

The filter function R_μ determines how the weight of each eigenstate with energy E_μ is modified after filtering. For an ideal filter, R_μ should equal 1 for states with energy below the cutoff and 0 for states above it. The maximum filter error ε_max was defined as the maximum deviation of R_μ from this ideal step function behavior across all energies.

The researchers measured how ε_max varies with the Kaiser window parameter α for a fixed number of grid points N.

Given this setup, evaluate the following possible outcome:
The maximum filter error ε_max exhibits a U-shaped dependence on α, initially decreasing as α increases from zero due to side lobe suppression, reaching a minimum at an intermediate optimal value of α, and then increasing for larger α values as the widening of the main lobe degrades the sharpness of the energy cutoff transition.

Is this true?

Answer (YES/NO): NO